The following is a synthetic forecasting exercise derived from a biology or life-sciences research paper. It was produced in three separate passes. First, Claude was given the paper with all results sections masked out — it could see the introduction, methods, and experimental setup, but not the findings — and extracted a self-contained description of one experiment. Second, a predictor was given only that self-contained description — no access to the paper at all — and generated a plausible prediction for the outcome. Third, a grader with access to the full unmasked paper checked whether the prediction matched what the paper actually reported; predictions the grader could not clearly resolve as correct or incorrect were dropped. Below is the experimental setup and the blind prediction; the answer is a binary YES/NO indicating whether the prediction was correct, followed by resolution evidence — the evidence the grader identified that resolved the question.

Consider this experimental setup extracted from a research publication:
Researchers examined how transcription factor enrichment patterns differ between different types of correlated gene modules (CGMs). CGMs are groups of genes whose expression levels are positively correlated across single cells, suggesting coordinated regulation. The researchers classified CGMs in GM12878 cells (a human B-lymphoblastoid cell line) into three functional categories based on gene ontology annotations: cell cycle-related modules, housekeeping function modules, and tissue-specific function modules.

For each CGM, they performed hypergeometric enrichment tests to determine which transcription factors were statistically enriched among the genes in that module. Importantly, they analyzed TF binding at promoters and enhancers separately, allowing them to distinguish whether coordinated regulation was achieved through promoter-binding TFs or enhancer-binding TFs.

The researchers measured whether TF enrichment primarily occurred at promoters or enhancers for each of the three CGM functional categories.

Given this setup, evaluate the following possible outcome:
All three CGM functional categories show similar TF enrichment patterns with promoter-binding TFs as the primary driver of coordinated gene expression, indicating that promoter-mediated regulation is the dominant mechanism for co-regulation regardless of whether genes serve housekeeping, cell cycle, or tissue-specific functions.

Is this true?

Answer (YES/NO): NO